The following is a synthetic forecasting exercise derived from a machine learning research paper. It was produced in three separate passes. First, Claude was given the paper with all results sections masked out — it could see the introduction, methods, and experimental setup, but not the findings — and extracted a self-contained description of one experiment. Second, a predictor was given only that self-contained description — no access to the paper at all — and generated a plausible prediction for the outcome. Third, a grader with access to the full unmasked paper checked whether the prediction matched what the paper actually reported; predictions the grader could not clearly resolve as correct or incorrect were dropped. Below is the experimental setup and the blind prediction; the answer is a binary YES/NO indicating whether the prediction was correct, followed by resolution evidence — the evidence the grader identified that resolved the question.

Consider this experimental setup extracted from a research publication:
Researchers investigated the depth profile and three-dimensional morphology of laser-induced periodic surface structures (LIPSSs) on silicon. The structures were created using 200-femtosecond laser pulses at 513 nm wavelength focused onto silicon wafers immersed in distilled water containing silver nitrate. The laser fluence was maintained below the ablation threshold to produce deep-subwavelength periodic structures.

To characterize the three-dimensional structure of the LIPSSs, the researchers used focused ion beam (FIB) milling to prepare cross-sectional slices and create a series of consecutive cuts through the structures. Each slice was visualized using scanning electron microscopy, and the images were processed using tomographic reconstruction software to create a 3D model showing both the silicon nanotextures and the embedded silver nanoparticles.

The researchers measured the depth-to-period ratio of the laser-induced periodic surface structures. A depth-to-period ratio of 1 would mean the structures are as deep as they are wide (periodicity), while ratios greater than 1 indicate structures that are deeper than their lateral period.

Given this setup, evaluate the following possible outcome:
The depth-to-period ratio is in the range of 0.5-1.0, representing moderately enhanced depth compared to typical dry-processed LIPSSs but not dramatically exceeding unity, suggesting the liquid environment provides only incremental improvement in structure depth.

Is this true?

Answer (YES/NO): NO